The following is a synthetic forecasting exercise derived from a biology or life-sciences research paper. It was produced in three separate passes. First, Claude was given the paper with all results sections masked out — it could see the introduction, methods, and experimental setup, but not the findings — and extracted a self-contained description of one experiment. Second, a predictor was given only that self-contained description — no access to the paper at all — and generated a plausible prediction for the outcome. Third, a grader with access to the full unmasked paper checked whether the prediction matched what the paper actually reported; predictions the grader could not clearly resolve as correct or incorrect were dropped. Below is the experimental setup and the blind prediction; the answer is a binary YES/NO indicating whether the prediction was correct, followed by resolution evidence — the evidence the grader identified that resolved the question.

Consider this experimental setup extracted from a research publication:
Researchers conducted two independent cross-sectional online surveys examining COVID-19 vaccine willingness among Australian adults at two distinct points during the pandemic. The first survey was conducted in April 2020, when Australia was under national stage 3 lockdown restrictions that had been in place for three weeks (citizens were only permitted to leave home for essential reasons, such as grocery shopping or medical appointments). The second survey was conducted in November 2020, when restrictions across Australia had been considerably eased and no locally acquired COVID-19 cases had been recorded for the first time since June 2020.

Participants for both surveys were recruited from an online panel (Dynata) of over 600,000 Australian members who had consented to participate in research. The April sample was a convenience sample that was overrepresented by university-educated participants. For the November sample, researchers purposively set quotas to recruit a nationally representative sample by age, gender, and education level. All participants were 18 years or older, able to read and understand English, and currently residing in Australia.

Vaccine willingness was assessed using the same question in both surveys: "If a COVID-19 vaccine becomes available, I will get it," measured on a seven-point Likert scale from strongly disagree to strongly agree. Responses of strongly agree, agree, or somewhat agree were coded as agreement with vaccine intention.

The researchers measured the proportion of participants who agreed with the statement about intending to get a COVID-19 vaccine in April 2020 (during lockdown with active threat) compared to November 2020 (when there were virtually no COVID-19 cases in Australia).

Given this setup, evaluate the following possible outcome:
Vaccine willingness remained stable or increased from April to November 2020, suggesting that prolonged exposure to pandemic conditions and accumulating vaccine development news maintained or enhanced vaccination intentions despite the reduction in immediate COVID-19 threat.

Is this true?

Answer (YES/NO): NO